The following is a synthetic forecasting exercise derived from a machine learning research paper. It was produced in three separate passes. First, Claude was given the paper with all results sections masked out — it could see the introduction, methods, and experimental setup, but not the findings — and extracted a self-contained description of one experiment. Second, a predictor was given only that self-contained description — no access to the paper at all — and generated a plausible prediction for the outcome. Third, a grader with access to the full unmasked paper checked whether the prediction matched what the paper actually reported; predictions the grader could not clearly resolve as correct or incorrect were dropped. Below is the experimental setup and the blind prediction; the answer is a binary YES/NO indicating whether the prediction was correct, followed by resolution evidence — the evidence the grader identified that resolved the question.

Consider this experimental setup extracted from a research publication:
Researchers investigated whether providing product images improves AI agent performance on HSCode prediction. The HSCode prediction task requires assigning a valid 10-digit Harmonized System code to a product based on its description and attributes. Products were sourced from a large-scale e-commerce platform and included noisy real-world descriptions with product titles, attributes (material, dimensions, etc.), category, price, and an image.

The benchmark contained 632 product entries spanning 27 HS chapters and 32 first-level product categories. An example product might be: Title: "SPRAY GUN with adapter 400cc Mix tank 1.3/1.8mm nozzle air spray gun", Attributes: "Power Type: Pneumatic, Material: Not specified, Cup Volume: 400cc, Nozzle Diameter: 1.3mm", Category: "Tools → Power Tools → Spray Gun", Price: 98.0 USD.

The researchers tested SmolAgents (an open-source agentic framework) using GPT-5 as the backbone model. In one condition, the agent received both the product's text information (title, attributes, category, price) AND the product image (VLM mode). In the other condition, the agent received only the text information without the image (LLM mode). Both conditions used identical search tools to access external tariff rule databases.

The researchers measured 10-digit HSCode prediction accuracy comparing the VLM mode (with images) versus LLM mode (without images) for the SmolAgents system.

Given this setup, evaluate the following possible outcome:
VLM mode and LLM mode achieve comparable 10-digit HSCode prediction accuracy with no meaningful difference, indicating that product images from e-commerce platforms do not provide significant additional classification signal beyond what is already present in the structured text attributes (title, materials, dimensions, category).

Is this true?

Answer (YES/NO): NO